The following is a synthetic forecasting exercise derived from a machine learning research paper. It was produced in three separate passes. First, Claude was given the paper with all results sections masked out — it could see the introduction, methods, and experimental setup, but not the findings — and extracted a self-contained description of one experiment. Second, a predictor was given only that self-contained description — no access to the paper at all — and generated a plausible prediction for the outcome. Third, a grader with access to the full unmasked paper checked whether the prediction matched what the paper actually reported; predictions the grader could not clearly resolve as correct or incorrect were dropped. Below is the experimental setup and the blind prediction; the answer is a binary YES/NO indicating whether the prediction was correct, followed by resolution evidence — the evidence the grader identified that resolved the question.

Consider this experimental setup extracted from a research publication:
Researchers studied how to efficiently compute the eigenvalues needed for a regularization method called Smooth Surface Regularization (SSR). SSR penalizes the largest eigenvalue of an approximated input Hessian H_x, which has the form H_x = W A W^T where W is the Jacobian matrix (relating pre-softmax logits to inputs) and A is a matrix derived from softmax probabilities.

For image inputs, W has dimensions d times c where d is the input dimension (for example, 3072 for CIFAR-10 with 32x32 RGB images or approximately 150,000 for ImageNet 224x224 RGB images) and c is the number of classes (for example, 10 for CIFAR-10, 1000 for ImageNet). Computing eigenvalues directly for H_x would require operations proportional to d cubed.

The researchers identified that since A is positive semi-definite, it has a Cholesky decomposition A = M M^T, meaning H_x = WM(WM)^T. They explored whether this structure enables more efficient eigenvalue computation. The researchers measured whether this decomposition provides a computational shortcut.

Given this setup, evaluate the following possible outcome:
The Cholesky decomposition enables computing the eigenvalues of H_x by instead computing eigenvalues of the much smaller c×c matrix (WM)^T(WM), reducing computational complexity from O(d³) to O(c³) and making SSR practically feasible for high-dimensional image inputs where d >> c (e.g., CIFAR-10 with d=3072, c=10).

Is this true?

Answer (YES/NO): YES